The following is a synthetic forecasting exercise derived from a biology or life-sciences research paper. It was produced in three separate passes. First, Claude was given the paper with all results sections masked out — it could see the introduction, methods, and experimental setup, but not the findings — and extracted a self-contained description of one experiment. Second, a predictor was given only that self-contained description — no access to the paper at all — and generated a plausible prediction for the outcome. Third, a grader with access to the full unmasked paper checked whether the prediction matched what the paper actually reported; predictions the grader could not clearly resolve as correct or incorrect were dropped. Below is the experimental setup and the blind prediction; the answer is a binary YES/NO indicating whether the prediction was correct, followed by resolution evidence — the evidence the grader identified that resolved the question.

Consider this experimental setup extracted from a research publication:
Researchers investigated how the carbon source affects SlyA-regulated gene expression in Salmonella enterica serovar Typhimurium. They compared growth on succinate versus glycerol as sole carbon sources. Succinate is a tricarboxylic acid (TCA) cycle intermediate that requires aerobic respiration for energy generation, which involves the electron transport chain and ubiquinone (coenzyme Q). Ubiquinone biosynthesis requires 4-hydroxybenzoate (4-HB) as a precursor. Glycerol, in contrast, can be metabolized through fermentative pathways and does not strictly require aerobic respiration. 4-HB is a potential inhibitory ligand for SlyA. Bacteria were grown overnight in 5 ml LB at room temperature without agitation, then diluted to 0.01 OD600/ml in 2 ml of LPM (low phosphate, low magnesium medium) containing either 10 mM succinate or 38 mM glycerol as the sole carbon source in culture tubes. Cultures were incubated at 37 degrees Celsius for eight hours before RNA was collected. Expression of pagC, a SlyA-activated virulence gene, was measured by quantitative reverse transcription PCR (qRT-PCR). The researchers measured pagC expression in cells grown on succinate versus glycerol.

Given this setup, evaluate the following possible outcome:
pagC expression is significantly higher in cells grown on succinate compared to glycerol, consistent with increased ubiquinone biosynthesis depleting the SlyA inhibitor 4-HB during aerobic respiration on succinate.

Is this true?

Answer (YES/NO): NO